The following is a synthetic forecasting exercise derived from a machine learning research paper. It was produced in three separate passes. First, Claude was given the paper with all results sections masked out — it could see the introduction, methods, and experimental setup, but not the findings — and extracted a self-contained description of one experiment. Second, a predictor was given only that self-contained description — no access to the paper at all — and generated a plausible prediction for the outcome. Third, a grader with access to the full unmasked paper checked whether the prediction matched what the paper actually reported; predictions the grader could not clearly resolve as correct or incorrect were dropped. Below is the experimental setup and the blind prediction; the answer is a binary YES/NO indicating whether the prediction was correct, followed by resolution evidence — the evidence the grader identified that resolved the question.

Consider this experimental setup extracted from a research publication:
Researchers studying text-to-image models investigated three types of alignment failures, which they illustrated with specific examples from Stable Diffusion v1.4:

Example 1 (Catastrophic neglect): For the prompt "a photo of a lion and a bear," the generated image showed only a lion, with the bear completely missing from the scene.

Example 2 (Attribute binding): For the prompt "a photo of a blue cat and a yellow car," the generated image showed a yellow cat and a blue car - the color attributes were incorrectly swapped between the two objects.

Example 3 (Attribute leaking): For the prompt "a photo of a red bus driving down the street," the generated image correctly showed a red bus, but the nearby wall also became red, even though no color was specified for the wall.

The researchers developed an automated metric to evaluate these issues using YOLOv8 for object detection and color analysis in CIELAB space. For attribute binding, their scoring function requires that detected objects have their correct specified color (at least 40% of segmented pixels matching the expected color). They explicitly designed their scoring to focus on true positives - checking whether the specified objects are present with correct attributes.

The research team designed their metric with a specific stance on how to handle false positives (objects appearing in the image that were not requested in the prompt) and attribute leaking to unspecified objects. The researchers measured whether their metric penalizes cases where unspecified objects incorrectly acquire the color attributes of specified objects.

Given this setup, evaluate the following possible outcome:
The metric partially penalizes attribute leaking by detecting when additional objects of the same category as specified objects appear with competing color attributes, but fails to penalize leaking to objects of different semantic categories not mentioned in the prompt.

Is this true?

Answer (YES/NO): NO